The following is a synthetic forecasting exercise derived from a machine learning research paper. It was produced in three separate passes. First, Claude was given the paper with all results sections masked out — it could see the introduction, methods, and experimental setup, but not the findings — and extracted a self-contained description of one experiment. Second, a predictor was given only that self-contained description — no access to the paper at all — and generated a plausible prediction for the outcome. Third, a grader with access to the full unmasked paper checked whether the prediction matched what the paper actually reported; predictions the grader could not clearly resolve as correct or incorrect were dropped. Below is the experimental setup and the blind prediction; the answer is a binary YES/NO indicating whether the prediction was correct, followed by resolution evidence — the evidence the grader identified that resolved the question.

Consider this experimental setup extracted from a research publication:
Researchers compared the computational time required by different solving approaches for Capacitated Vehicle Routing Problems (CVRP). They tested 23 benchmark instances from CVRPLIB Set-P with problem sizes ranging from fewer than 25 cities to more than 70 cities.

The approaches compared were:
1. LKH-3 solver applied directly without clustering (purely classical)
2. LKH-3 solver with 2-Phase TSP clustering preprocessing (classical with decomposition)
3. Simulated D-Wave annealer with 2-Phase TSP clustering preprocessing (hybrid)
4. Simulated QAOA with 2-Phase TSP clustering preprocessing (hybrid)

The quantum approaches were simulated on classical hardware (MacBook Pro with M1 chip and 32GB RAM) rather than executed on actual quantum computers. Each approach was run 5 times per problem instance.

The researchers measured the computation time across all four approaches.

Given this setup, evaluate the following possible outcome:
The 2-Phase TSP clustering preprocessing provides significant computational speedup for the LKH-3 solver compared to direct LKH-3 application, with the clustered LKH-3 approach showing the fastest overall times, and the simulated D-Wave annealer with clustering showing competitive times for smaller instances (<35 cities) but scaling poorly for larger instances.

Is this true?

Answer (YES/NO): NO